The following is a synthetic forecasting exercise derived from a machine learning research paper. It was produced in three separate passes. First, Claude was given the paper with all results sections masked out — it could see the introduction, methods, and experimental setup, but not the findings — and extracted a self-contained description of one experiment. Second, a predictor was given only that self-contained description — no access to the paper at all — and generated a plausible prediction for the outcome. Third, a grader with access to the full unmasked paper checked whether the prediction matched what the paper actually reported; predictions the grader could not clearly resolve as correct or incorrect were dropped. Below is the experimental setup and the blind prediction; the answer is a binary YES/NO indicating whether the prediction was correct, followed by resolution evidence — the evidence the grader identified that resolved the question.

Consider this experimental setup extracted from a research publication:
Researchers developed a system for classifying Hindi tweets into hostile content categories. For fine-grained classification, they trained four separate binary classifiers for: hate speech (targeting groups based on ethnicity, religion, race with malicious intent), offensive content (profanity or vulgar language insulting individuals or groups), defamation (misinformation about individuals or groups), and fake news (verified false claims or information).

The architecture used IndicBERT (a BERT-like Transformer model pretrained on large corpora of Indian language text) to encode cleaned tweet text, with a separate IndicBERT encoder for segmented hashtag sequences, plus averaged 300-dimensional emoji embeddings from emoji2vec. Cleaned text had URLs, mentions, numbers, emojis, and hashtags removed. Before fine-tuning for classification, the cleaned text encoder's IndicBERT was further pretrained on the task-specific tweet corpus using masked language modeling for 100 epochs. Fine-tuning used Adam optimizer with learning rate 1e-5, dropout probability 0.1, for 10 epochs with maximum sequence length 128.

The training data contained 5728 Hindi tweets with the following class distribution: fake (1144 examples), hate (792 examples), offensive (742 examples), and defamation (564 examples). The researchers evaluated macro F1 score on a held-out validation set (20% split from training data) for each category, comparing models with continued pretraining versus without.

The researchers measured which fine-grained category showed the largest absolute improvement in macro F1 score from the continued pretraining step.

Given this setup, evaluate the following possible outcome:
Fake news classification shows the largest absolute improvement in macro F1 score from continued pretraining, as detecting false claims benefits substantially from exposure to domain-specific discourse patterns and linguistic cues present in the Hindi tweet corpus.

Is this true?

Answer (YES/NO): NO